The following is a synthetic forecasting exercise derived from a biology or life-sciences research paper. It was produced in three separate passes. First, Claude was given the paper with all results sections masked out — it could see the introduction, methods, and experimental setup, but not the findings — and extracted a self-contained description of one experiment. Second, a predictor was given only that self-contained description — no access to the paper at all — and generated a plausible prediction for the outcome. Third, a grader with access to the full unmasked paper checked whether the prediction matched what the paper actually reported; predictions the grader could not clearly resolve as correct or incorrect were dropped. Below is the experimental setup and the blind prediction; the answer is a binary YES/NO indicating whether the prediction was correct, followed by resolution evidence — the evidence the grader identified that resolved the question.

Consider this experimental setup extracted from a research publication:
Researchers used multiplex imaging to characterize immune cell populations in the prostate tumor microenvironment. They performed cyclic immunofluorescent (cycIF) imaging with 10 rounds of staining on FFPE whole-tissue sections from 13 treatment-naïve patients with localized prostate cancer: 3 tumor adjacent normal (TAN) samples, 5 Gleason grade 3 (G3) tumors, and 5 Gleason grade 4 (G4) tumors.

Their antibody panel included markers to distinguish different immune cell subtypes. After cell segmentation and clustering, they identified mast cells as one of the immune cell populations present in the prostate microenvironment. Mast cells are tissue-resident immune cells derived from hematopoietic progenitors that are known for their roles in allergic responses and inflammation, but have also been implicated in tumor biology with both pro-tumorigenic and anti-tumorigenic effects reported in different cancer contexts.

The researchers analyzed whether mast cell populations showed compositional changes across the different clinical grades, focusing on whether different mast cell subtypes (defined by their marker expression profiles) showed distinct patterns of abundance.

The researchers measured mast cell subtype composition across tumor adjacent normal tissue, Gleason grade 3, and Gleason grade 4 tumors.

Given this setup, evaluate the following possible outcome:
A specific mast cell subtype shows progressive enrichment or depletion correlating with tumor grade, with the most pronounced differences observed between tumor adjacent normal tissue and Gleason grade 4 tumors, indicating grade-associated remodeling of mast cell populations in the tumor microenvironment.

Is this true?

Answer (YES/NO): NO